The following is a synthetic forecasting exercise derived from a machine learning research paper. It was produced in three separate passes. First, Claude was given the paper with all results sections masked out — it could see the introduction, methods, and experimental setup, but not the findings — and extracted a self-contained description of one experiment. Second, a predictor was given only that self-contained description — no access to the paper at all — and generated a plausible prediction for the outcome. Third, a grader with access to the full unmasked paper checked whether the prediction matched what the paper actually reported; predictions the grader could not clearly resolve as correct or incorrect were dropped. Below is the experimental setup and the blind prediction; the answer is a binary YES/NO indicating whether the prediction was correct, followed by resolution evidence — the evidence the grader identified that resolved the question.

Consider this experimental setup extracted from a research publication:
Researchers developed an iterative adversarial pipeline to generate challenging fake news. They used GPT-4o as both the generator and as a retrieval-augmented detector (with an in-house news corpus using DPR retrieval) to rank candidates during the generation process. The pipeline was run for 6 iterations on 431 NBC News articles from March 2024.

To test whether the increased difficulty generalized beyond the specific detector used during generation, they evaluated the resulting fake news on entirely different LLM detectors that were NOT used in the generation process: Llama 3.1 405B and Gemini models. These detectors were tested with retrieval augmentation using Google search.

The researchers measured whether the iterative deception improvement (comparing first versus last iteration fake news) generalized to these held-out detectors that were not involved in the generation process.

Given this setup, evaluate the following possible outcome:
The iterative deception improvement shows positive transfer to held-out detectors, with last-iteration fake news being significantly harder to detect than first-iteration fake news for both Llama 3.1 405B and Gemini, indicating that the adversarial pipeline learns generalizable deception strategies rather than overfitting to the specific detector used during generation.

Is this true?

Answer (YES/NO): YES